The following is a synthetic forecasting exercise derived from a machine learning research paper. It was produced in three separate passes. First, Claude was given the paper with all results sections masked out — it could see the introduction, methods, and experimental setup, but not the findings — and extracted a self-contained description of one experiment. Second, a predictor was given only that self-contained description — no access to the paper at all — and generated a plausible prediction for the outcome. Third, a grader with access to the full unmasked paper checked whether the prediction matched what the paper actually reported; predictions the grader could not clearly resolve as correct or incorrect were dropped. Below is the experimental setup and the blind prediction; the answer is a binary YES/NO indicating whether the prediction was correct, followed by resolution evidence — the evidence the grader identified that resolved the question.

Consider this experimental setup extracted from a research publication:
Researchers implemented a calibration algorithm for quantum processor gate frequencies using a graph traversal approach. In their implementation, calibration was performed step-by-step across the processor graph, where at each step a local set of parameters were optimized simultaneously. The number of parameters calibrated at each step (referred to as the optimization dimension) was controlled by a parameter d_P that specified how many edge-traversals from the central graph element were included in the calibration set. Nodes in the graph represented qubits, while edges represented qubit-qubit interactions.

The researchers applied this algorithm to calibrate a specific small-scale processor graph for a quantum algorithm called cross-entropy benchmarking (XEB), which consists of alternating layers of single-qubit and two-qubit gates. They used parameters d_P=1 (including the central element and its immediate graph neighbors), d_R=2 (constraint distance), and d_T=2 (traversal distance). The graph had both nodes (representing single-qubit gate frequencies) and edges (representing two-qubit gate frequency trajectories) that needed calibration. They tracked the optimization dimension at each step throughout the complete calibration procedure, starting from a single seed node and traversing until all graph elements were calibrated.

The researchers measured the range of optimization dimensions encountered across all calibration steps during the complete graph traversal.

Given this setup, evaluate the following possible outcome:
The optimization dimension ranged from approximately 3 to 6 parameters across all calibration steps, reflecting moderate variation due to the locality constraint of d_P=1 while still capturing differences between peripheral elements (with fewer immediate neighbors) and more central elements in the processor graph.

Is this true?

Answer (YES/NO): NO